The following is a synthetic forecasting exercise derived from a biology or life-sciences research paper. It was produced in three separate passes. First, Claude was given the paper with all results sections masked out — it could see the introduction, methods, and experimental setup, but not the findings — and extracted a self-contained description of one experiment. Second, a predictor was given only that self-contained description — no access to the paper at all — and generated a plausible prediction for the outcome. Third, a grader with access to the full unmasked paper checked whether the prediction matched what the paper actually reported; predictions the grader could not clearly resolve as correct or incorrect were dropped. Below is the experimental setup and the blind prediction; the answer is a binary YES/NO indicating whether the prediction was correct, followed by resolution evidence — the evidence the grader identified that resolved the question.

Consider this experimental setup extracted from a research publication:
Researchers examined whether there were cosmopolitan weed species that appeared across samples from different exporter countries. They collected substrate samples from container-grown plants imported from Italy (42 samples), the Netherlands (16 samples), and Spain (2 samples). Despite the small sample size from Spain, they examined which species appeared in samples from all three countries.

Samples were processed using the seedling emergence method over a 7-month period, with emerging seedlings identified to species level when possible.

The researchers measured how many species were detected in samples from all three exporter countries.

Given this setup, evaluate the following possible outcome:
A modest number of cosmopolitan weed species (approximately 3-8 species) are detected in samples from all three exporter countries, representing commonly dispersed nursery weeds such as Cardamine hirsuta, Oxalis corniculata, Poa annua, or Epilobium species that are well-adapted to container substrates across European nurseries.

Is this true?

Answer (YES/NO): YES